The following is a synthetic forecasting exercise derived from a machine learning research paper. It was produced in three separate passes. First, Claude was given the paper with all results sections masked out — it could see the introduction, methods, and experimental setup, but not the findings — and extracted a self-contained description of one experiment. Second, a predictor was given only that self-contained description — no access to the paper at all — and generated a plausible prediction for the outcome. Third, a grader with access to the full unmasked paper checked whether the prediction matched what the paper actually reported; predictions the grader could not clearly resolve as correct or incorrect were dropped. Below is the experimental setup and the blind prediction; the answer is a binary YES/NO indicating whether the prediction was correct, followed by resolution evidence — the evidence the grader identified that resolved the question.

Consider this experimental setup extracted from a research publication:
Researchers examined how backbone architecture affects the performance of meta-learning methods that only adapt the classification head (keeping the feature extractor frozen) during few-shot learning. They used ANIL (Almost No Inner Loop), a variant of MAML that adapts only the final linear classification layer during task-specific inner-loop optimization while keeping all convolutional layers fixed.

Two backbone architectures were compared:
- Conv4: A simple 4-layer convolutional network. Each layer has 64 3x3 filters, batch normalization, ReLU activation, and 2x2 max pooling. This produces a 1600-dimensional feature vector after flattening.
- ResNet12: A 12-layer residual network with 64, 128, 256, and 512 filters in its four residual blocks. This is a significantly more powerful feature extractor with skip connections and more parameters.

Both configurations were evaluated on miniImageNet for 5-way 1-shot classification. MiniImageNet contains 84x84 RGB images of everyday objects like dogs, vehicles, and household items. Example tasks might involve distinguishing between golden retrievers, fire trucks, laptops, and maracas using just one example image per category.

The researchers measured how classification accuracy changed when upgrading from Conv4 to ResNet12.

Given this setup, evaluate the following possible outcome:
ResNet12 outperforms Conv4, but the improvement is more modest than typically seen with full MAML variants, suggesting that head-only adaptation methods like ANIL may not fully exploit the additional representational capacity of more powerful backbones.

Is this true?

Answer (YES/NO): YES